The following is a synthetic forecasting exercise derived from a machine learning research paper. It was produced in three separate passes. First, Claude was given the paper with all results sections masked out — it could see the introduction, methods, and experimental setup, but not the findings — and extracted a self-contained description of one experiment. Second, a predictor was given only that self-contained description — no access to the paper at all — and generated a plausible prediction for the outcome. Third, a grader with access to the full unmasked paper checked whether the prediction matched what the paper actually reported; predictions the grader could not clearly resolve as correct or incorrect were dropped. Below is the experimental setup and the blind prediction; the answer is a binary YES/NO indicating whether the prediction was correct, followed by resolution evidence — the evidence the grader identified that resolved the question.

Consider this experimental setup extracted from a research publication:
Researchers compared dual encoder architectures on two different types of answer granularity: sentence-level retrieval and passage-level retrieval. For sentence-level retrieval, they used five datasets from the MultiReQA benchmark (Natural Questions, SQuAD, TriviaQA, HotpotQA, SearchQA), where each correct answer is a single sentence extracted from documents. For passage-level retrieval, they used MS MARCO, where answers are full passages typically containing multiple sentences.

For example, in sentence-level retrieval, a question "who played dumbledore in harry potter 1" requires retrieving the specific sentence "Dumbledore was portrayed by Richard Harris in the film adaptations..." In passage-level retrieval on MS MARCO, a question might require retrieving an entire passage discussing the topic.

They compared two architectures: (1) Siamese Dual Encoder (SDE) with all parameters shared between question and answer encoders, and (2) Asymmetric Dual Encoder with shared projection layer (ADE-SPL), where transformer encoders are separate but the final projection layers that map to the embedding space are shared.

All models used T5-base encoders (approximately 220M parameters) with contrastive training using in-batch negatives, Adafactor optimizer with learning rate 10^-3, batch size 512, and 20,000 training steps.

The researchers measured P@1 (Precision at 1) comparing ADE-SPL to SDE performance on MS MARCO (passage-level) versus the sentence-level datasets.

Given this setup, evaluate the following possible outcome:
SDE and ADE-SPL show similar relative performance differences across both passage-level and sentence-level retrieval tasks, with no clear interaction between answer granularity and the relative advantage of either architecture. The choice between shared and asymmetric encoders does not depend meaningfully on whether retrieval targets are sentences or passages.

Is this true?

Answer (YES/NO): YES